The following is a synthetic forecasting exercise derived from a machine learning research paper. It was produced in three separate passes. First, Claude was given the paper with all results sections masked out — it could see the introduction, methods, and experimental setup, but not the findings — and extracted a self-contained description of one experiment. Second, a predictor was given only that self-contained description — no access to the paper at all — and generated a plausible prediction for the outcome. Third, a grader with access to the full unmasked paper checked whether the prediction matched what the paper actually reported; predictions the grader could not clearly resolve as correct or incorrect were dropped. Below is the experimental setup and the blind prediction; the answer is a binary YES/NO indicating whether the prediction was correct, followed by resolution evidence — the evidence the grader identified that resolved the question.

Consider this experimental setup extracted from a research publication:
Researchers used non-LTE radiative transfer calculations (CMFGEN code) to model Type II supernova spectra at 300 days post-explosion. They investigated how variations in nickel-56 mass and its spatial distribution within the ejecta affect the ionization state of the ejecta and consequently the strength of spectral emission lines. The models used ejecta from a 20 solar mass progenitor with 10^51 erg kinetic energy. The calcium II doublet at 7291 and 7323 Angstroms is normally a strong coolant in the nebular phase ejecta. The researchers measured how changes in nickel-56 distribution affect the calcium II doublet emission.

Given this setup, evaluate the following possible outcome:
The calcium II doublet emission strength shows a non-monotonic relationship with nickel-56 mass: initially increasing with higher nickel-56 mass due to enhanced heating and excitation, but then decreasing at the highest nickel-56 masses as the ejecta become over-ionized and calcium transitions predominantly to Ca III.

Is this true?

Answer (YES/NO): NO